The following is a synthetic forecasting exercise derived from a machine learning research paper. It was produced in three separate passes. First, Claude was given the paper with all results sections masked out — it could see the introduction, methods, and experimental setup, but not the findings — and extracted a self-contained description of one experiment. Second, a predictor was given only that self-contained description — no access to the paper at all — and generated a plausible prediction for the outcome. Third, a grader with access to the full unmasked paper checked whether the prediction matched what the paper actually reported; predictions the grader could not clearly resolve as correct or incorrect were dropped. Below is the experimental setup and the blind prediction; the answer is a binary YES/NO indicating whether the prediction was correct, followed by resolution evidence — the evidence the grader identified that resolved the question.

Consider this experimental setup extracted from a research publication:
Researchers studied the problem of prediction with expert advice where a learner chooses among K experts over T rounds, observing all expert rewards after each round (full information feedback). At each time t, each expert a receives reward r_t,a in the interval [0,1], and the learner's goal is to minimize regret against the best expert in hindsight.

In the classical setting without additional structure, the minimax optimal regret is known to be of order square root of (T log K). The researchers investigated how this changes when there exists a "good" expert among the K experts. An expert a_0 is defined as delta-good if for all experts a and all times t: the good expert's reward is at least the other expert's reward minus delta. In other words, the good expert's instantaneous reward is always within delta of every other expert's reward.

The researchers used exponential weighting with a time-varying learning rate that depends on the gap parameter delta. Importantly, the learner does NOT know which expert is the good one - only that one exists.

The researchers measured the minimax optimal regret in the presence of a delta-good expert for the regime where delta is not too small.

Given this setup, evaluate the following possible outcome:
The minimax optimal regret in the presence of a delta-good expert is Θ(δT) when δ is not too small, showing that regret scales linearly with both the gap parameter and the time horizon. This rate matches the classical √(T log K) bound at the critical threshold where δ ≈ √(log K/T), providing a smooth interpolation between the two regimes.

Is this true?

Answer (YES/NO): NO